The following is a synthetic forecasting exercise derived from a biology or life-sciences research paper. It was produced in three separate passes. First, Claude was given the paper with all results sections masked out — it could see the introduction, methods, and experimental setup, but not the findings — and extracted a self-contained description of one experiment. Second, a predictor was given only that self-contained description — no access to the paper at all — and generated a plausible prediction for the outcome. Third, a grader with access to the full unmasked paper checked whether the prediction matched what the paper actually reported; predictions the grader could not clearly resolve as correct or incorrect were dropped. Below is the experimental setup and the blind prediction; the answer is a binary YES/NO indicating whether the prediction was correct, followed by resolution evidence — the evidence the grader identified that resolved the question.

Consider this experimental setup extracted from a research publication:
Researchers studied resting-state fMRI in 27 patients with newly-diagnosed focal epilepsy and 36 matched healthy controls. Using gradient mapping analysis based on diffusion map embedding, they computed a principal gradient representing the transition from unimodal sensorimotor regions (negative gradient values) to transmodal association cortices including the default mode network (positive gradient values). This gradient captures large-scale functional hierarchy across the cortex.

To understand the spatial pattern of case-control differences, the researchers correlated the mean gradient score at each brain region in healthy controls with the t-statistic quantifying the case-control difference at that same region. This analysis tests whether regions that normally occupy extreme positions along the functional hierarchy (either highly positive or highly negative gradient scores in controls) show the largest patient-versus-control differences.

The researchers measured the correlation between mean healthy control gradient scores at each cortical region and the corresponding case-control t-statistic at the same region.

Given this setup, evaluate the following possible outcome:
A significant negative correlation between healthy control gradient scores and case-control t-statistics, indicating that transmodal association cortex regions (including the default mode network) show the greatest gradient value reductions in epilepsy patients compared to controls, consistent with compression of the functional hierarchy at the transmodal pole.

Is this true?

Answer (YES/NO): NO